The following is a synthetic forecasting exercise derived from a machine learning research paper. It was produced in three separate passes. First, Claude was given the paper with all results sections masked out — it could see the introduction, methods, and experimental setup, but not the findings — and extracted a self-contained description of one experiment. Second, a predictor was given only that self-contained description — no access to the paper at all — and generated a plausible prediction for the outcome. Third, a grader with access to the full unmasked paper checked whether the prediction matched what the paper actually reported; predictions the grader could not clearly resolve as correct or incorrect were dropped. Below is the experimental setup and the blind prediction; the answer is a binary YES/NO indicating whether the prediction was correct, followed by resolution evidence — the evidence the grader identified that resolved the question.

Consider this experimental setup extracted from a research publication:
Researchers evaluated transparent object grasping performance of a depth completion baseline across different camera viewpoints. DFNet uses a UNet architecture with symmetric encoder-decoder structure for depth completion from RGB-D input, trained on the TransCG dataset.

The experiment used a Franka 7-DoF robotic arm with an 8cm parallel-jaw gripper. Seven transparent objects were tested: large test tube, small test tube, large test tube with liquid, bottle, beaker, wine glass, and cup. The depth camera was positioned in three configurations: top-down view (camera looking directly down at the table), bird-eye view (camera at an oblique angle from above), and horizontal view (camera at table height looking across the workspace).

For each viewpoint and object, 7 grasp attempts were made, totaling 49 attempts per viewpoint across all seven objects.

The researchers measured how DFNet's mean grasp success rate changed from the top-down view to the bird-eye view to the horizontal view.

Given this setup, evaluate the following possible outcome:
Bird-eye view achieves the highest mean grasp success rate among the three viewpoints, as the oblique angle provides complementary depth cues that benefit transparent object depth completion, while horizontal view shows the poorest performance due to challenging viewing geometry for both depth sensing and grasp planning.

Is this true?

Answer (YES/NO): NO